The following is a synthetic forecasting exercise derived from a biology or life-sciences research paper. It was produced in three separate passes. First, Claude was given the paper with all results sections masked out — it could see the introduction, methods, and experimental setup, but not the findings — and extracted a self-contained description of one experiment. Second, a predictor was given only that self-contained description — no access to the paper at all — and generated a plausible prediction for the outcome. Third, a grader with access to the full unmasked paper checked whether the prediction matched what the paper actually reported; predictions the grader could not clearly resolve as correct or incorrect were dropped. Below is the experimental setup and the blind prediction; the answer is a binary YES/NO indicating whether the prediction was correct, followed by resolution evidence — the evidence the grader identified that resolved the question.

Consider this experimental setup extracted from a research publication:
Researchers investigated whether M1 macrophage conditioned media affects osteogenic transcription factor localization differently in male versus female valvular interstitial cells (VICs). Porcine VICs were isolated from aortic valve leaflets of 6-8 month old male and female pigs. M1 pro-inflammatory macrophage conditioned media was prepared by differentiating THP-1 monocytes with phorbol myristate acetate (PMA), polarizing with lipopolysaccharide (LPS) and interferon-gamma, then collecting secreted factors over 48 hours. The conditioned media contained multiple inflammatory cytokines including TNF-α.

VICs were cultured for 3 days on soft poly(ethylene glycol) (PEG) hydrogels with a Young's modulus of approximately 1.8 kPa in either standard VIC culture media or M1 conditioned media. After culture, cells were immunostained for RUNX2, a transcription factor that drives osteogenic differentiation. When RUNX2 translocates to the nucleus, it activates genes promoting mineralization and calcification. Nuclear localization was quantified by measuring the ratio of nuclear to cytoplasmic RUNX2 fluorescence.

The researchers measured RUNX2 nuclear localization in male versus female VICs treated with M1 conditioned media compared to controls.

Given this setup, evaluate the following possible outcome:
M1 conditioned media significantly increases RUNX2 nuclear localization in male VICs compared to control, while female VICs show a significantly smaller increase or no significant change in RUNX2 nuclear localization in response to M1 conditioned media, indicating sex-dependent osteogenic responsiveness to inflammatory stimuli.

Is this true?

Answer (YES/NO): NO